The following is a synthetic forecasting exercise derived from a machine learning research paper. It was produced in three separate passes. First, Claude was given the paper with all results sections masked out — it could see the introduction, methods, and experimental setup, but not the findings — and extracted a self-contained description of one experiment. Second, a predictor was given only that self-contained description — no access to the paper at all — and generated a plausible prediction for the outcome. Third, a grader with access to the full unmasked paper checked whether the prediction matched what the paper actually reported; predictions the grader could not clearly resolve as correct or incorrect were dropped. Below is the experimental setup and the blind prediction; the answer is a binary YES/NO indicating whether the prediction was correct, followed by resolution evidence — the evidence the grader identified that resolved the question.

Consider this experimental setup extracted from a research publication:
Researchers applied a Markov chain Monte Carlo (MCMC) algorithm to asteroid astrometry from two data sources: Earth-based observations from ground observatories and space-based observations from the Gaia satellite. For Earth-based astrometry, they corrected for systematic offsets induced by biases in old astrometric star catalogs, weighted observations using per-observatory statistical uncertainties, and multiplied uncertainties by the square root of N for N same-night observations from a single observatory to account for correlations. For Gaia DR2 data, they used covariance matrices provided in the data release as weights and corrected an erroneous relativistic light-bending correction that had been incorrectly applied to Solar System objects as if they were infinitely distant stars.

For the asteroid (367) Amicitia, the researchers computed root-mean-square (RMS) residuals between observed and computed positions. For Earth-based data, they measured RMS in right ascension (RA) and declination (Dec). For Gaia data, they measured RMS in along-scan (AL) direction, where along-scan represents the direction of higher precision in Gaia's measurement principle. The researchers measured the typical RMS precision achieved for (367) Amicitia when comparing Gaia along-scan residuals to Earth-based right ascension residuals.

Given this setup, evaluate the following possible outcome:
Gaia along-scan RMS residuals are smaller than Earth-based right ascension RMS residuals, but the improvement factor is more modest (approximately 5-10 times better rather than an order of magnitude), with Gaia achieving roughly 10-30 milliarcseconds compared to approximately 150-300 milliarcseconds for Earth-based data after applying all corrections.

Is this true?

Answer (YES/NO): NO